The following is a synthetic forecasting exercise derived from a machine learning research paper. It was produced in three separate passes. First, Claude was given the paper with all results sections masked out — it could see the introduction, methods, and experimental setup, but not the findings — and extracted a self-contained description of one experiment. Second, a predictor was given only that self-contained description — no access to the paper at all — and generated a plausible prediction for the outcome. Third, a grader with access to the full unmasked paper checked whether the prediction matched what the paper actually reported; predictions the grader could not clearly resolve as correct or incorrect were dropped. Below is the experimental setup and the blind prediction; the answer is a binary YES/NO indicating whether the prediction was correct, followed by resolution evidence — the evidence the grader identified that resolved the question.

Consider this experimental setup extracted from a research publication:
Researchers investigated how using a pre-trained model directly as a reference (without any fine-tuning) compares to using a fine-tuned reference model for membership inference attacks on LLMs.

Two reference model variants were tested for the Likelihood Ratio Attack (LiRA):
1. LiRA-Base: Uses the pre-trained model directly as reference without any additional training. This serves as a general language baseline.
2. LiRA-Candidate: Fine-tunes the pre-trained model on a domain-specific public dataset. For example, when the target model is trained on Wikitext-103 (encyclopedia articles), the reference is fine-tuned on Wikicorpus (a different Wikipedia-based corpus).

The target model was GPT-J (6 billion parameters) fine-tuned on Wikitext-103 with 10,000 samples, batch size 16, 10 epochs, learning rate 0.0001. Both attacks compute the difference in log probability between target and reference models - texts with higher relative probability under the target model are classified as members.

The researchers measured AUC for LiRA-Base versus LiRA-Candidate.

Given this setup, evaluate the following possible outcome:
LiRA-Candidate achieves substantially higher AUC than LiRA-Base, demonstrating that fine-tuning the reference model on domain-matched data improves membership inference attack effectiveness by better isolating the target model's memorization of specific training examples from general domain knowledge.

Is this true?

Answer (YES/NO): YES